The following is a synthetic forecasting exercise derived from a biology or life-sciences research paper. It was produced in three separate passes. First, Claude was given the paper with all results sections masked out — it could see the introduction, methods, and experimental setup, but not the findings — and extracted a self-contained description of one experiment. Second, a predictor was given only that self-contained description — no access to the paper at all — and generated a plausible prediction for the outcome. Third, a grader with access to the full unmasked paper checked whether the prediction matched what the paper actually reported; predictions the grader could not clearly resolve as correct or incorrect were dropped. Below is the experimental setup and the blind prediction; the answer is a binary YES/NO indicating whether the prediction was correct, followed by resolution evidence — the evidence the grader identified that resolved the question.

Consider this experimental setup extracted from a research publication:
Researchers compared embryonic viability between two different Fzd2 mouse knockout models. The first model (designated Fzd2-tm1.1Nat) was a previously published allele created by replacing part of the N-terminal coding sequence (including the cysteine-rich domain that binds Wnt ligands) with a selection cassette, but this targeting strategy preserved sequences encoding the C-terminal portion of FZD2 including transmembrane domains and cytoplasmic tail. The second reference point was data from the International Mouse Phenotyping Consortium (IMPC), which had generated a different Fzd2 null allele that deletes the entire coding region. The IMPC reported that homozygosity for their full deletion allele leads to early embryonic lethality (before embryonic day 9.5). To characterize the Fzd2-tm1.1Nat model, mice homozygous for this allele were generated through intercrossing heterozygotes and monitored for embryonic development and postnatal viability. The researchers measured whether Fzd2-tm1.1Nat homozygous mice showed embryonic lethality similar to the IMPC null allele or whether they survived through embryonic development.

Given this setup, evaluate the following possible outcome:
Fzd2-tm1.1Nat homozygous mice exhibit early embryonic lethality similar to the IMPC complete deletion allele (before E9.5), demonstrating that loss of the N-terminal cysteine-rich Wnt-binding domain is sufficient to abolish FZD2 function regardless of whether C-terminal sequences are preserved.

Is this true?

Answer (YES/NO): NO